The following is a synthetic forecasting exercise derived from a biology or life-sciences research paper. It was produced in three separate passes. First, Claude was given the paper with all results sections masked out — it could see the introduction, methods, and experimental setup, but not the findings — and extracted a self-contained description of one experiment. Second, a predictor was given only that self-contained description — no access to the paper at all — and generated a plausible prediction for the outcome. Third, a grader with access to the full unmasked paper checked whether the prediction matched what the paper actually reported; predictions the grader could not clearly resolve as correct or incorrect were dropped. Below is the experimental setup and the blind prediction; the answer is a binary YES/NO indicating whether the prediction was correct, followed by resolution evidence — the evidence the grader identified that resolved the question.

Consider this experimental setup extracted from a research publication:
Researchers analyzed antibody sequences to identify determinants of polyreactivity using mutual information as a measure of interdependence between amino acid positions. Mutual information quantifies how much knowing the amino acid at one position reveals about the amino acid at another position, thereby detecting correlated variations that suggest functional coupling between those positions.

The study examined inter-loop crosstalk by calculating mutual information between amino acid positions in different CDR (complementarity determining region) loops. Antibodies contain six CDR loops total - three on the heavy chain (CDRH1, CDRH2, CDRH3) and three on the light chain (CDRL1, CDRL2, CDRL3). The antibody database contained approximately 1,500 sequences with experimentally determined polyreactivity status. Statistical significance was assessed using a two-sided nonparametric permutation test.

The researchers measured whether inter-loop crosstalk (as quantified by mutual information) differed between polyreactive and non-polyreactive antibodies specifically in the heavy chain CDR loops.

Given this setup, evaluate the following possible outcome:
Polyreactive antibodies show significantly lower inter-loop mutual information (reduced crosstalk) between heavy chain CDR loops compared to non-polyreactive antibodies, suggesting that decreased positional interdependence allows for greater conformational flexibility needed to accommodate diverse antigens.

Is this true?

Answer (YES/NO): NO